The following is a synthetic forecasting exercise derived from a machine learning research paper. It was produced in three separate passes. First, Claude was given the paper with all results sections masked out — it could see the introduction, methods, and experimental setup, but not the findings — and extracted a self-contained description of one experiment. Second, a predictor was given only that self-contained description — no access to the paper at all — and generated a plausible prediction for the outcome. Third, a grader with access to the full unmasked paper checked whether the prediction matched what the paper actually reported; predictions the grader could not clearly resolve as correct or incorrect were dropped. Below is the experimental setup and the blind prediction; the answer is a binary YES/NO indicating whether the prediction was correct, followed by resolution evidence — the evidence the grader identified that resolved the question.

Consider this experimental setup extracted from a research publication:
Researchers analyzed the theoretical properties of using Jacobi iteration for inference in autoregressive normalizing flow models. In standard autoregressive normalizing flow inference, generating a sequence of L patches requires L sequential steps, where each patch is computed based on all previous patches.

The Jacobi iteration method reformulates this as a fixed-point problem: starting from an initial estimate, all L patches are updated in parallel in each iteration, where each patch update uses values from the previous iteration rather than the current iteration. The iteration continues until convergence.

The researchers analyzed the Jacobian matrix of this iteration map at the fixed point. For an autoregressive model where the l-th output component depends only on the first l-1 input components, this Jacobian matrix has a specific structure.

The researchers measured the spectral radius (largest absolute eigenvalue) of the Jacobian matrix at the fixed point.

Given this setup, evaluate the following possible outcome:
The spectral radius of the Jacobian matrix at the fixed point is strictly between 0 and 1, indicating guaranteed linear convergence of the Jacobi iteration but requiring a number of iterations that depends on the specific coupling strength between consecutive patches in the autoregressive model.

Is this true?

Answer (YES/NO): NO